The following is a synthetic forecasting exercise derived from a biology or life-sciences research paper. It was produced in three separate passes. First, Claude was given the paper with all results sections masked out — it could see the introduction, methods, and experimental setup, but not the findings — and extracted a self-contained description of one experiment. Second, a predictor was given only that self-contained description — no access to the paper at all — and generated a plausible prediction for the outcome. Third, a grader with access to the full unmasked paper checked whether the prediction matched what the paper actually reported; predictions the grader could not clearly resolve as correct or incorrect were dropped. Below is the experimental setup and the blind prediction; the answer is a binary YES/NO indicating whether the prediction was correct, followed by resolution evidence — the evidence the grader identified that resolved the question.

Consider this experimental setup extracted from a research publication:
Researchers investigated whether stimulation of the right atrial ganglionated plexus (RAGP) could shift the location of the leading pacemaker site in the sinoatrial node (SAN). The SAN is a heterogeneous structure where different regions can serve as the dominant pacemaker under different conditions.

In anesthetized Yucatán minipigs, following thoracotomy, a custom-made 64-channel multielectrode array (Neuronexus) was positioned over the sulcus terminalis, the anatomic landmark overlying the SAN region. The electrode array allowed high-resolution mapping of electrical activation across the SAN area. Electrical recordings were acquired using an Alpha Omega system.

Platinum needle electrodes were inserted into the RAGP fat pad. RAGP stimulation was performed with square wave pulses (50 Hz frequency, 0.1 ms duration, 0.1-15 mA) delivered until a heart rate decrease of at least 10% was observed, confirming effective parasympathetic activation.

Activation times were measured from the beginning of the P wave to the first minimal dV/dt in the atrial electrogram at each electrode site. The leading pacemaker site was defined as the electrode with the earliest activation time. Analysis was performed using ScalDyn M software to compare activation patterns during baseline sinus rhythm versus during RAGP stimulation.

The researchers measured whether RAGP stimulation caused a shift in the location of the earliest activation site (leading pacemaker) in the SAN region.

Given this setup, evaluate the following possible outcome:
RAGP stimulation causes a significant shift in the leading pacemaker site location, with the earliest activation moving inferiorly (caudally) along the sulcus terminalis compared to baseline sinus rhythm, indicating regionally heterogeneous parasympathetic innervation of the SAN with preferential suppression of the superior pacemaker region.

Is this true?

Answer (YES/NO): NO